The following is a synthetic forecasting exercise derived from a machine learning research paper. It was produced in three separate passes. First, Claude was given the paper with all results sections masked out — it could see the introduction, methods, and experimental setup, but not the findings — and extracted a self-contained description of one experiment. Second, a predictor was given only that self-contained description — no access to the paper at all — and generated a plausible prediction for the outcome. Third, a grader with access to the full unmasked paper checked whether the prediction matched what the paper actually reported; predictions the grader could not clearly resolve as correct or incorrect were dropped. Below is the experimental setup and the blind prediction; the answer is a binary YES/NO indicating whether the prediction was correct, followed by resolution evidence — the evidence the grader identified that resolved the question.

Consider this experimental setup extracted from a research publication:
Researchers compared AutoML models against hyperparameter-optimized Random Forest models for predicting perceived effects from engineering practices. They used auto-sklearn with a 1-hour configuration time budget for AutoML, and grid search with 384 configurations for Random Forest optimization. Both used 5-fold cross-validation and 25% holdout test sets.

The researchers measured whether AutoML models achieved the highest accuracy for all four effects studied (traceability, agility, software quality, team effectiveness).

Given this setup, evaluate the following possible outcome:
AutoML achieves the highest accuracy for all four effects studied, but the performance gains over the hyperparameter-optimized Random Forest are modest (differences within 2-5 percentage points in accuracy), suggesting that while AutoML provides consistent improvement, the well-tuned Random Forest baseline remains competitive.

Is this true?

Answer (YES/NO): NO